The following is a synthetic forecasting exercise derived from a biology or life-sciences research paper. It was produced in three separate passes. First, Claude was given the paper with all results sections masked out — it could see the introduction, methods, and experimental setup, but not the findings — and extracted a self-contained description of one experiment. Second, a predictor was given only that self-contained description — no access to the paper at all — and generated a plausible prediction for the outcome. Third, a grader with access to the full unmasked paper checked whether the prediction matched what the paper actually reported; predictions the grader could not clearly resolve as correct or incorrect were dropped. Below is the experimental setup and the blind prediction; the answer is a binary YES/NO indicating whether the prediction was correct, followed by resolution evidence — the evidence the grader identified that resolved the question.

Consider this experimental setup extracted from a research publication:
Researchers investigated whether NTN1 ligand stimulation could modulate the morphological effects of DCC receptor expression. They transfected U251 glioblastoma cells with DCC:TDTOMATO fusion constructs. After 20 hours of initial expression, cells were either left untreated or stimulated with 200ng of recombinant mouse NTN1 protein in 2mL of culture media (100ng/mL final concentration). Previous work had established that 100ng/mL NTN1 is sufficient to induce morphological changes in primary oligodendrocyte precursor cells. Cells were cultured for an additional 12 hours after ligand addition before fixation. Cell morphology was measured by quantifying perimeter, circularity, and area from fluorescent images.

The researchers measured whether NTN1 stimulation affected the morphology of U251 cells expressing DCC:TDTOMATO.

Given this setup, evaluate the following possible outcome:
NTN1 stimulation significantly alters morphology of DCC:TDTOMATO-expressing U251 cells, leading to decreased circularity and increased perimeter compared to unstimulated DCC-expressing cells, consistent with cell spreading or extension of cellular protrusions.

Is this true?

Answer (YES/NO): NO